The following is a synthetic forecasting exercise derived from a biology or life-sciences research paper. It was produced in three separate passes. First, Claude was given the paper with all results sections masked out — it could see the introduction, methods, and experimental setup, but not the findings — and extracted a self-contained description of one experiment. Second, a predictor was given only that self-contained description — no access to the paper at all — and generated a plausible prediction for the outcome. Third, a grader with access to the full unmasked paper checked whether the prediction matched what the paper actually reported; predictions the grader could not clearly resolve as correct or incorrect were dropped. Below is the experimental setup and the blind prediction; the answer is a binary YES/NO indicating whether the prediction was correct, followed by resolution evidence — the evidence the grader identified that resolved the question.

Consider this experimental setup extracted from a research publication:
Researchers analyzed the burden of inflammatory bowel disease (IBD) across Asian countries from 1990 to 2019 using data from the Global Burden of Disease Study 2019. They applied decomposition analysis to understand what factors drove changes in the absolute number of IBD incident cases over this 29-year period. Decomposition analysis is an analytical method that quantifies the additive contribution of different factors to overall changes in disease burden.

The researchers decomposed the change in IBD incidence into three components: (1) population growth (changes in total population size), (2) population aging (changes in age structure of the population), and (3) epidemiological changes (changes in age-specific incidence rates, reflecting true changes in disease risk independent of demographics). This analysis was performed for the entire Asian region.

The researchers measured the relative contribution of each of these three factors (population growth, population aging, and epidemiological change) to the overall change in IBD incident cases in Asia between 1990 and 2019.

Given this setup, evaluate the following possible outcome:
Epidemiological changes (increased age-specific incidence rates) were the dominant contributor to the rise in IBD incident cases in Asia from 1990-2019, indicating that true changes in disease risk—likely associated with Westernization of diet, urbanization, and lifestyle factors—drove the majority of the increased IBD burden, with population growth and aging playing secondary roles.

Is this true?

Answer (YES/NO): NO